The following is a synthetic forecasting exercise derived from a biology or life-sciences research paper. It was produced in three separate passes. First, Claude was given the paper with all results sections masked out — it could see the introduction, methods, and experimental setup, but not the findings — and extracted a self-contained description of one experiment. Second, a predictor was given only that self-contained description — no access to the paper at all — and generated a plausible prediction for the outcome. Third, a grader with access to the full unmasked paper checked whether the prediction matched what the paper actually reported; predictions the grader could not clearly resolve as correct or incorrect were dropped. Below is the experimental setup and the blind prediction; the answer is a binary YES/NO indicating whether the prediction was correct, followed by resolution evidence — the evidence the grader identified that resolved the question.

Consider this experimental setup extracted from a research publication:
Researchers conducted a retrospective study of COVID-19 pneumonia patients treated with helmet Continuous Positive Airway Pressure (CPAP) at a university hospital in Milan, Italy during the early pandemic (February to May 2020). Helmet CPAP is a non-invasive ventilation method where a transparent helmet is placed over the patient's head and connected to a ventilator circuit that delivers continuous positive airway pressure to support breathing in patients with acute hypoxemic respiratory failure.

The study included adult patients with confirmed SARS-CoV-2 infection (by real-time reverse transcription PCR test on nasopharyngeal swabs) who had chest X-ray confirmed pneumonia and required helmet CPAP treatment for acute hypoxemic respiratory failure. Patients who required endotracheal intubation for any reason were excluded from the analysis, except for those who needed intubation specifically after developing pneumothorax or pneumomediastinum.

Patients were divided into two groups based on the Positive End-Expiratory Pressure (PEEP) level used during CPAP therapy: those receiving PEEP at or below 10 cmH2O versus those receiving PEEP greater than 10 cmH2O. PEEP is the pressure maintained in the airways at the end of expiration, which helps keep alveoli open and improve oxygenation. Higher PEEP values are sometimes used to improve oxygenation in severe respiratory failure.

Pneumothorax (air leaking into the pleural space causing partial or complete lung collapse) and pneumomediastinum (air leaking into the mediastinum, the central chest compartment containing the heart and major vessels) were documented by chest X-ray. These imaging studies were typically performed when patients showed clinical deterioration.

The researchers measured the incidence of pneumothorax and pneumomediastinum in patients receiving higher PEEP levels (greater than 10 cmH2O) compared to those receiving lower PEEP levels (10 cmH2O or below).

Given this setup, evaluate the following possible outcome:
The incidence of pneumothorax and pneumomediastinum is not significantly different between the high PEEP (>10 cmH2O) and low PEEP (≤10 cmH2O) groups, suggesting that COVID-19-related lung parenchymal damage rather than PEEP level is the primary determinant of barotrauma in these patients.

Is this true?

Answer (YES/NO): NO